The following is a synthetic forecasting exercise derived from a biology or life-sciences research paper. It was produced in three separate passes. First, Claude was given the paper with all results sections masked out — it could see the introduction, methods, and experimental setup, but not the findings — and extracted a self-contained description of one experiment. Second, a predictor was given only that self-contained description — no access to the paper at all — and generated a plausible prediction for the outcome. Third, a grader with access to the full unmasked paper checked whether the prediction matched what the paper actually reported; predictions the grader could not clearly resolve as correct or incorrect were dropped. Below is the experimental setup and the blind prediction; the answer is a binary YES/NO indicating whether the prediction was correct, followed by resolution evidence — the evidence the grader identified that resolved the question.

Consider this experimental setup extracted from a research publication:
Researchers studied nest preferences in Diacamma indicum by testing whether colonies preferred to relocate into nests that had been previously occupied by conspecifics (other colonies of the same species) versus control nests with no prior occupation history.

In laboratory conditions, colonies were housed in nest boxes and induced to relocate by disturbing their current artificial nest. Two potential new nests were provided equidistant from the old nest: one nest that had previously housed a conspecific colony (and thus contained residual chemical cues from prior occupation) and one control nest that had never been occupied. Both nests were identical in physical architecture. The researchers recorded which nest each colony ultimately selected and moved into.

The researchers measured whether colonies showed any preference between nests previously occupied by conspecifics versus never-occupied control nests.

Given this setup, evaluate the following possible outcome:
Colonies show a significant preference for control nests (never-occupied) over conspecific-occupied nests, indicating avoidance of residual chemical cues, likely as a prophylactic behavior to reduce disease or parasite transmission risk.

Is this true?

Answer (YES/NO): NO